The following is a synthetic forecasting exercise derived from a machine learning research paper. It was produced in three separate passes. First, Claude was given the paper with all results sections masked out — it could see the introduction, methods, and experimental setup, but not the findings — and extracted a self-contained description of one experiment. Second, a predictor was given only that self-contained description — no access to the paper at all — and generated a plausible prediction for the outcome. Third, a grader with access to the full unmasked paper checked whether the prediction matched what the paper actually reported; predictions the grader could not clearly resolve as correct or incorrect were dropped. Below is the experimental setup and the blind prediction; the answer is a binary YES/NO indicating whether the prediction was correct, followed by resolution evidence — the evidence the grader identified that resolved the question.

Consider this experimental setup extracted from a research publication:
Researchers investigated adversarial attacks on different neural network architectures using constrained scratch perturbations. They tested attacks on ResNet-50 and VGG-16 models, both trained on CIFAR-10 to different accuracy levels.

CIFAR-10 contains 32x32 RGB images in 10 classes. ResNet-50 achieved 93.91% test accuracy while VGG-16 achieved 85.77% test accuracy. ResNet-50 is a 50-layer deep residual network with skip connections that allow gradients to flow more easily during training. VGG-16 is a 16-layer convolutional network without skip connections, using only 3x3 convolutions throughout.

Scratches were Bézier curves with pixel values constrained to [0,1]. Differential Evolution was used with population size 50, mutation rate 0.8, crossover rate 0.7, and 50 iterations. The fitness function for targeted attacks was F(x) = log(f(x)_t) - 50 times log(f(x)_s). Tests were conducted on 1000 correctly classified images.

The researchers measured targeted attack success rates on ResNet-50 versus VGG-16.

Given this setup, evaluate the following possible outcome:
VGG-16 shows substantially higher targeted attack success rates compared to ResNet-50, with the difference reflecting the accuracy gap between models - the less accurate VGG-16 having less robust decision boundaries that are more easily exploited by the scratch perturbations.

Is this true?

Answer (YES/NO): YES